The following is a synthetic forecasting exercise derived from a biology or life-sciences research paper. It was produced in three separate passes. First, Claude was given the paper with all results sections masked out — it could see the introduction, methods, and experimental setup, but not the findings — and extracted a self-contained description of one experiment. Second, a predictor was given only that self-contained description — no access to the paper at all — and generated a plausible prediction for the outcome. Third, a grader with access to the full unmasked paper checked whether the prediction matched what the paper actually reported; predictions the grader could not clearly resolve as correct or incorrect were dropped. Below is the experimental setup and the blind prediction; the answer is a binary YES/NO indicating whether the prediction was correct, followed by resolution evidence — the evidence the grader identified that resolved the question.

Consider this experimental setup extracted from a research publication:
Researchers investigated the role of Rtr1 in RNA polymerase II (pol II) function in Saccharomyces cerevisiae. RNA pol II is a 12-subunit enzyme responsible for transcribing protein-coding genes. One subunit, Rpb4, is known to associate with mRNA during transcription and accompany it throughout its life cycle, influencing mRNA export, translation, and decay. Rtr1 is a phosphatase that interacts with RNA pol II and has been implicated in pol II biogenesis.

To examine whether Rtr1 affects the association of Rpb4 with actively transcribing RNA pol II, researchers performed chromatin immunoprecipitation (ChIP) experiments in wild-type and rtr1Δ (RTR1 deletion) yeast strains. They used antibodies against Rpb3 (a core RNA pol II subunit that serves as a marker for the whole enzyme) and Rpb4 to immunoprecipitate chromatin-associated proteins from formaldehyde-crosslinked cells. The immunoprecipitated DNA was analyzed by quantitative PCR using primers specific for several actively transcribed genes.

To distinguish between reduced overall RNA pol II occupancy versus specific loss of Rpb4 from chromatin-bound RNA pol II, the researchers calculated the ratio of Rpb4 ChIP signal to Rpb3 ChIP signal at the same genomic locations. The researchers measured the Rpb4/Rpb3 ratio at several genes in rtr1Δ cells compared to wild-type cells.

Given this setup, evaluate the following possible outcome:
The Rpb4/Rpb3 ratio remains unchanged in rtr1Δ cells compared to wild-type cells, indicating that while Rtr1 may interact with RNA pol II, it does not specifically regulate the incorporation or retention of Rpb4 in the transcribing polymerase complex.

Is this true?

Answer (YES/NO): NO